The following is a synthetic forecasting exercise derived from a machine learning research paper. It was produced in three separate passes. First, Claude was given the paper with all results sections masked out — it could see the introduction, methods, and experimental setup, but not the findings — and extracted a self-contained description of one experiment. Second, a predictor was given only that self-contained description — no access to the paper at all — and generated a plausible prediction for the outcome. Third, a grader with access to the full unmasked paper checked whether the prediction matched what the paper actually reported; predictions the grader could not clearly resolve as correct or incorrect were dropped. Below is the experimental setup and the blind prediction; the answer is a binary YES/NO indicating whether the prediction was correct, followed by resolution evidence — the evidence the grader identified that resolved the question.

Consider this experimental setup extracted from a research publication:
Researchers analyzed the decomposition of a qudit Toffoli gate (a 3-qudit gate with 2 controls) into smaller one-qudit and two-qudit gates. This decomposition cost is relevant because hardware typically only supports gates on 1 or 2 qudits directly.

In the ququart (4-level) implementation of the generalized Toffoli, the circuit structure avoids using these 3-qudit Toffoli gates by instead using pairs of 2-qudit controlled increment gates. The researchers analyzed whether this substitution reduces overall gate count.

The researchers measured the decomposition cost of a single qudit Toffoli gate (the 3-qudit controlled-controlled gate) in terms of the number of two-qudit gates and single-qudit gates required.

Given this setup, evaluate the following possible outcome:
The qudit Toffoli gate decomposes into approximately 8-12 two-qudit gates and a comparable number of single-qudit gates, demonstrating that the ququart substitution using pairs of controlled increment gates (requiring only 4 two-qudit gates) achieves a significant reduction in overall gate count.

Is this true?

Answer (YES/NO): NO